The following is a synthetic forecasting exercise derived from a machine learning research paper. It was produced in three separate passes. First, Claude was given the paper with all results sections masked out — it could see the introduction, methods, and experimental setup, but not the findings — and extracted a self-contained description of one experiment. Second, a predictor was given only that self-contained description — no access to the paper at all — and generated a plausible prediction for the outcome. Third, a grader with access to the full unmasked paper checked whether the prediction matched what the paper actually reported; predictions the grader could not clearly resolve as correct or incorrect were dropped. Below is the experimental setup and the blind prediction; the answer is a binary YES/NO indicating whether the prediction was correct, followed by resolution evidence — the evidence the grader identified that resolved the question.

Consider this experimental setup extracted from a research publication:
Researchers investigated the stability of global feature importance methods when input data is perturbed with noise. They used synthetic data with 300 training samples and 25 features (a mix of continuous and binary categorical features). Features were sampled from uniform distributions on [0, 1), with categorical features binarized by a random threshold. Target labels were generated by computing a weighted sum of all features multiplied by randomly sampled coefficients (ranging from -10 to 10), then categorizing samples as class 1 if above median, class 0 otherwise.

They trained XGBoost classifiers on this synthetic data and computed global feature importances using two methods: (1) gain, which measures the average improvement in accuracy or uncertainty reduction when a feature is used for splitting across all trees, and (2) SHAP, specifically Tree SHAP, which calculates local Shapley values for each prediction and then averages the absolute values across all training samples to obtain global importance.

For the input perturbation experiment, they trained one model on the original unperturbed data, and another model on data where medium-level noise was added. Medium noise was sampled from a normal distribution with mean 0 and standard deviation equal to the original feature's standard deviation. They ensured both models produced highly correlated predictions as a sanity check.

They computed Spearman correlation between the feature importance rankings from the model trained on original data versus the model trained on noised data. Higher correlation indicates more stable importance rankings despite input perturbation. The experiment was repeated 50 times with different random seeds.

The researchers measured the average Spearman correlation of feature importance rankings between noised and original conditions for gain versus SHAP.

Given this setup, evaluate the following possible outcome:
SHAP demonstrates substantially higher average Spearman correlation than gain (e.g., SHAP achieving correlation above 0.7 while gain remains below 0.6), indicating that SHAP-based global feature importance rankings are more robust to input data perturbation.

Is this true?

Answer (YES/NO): NO